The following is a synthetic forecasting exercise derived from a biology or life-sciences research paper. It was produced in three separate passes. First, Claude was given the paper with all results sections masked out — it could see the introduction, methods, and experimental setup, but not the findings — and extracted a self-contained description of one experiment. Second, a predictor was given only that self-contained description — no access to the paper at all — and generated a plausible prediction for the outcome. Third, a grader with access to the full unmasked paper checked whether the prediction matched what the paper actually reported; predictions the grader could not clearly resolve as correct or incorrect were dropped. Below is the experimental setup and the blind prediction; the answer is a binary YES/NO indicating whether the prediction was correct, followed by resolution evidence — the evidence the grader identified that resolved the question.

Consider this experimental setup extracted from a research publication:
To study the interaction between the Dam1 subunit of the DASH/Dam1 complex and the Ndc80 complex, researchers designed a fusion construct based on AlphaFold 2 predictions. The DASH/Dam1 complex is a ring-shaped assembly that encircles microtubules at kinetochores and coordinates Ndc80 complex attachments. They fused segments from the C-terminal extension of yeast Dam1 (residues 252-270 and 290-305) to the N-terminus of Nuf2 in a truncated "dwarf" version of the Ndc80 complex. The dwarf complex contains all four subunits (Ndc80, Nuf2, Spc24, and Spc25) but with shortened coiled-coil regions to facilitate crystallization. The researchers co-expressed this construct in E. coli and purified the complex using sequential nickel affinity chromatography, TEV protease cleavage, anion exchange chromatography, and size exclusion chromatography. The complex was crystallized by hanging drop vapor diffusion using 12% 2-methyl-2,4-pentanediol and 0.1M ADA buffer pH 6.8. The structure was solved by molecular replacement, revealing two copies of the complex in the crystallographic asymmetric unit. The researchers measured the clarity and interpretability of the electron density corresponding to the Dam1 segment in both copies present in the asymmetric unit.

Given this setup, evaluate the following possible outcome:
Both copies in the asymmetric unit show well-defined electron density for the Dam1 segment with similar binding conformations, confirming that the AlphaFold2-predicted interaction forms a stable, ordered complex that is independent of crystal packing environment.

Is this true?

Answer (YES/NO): NO